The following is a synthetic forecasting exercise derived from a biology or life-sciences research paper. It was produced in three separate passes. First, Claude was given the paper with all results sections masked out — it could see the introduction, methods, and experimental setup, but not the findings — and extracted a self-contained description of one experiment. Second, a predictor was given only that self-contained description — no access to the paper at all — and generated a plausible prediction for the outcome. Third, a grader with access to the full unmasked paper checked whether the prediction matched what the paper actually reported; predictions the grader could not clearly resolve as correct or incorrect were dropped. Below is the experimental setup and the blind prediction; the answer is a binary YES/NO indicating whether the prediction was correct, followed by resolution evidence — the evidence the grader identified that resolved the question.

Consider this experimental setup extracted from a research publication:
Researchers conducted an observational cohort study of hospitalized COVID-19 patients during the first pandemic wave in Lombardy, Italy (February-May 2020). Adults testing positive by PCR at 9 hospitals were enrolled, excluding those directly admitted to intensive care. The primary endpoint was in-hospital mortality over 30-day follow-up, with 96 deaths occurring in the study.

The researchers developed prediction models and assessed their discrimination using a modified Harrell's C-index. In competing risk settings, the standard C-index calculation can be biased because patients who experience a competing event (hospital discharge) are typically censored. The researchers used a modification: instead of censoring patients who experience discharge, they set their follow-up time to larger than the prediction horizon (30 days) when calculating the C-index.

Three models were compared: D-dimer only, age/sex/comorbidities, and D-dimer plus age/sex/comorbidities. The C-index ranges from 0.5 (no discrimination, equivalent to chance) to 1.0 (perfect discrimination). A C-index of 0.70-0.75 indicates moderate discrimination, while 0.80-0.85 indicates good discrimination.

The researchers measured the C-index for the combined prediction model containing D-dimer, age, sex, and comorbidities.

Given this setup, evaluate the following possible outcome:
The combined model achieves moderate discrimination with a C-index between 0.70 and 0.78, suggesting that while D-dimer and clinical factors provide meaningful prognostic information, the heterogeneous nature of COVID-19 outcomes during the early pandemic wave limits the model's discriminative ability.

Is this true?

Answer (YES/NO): NO